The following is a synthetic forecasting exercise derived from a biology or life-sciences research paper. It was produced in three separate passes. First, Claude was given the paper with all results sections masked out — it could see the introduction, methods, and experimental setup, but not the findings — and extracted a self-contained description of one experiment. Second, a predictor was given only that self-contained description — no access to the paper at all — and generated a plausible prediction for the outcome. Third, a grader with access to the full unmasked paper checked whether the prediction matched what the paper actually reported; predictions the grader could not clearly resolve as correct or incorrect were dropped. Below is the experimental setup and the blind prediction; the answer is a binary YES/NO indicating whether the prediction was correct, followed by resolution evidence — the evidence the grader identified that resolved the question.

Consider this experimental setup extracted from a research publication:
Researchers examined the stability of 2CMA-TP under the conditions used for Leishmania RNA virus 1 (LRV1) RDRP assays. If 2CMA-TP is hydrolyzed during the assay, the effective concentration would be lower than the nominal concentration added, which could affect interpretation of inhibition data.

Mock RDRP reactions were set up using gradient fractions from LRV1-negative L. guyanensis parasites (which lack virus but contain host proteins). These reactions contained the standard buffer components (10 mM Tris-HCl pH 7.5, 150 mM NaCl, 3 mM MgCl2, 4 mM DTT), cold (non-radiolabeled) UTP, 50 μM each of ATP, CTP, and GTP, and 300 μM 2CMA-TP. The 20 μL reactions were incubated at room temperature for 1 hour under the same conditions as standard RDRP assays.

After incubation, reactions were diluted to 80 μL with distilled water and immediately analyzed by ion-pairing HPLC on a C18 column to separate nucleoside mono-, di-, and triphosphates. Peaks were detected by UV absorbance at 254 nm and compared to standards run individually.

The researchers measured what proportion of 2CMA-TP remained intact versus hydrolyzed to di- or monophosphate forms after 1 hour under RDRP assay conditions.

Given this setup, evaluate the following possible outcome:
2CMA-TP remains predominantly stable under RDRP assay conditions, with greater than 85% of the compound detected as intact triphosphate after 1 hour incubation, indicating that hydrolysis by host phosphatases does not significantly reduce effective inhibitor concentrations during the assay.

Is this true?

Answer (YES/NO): YES